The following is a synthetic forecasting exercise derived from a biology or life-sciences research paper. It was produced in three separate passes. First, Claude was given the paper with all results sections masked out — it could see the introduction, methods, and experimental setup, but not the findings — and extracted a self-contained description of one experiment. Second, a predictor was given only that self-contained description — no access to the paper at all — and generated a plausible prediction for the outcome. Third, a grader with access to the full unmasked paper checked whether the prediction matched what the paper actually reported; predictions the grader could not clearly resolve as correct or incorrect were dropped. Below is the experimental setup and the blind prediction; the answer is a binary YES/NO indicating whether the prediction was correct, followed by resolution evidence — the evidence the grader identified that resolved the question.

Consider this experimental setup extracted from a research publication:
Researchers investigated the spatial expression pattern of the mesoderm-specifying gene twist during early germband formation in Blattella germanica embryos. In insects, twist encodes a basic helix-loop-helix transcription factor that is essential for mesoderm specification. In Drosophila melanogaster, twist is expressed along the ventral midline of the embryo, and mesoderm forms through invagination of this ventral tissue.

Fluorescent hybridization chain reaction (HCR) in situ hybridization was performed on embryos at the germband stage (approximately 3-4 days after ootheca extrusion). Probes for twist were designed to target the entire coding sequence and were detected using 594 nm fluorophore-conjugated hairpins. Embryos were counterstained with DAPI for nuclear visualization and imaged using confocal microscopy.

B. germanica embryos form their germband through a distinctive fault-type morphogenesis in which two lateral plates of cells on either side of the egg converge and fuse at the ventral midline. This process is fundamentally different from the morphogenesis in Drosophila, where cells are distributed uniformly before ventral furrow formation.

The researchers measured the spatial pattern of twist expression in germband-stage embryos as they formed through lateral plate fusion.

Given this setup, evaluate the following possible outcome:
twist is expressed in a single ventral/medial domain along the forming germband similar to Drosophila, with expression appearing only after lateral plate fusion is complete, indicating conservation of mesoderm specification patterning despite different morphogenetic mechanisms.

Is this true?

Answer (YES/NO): NO